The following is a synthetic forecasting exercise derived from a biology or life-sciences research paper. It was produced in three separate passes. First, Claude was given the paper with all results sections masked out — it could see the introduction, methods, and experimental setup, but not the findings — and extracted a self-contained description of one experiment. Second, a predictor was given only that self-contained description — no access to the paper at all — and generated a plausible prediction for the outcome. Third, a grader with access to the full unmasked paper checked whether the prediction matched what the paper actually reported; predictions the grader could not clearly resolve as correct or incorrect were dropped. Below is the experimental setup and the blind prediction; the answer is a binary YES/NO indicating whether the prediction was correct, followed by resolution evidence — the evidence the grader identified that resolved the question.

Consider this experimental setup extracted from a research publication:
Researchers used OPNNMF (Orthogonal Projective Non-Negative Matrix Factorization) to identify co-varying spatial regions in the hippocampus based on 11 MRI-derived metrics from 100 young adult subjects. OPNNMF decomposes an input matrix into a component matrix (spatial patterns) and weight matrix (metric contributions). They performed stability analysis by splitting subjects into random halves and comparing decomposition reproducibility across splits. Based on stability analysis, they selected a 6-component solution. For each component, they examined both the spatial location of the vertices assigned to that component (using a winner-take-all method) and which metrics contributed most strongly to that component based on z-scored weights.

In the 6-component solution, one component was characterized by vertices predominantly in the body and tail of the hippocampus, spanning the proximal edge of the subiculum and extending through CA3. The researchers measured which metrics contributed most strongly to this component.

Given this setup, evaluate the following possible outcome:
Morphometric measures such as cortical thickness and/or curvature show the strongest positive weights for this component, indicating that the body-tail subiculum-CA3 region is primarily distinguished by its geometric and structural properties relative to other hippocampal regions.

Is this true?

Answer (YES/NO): NO